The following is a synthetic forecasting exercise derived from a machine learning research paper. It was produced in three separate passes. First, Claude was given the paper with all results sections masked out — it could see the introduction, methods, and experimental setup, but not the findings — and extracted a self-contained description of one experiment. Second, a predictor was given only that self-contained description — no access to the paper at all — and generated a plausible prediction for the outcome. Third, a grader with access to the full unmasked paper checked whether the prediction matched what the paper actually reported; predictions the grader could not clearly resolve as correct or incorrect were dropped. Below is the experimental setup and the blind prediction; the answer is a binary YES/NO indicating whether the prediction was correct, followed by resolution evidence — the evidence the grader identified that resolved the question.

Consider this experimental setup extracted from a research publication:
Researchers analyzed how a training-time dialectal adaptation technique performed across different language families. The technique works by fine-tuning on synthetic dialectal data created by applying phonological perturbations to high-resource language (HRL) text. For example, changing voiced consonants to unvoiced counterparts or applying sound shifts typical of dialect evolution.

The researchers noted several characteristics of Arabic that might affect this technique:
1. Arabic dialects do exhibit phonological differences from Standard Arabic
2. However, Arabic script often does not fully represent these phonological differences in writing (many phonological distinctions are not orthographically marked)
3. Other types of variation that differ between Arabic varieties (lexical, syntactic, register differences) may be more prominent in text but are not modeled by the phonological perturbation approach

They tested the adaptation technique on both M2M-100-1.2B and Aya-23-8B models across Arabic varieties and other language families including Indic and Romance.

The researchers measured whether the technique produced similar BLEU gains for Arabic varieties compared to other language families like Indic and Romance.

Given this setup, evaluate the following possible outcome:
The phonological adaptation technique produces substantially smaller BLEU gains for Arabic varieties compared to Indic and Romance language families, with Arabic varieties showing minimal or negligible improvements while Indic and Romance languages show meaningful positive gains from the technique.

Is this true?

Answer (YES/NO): YES